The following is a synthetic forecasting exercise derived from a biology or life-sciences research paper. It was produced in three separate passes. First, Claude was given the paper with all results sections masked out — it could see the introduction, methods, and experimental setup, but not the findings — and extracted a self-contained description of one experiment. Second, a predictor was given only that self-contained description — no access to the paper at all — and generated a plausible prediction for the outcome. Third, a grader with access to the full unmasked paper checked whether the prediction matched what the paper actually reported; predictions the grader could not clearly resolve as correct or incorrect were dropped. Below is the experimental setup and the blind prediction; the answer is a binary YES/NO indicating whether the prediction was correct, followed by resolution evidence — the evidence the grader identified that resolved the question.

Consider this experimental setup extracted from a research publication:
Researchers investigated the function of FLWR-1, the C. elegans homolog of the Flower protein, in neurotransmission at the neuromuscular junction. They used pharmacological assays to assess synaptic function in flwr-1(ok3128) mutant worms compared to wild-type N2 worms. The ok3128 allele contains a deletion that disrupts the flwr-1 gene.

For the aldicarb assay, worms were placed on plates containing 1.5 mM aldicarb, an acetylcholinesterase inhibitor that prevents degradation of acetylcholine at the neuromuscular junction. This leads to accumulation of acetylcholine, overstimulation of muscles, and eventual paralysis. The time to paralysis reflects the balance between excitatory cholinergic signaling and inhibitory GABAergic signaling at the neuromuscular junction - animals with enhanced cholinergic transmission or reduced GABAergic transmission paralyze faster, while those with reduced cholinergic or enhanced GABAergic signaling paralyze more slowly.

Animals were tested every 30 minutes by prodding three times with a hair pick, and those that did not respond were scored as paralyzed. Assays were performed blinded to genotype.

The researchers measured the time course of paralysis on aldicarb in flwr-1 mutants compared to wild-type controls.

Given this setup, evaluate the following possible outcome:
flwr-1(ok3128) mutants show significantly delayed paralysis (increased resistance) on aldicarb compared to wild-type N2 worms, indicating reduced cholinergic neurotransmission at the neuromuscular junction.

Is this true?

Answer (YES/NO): NO